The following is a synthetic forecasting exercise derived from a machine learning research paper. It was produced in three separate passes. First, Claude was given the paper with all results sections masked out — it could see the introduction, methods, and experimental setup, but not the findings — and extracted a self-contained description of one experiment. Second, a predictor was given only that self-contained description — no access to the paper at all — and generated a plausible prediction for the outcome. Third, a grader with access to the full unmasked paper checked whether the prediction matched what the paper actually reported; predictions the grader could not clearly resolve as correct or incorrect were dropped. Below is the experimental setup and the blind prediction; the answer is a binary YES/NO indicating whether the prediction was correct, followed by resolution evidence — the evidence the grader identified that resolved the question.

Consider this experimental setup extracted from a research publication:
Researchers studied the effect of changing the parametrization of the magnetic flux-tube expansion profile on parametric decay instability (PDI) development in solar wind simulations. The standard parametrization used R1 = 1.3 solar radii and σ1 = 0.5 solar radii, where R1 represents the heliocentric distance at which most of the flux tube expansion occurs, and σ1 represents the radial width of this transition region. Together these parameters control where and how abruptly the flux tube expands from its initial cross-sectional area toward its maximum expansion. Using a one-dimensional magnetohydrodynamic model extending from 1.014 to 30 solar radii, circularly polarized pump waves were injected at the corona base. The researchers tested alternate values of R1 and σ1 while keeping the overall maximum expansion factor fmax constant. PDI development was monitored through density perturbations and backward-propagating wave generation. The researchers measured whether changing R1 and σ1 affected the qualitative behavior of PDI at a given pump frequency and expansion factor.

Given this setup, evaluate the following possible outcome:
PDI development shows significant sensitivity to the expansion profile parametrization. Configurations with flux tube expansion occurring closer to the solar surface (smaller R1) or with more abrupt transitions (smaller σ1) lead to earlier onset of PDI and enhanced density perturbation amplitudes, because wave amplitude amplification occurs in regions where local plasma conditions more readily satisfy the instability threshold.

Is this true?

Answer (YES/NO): NO